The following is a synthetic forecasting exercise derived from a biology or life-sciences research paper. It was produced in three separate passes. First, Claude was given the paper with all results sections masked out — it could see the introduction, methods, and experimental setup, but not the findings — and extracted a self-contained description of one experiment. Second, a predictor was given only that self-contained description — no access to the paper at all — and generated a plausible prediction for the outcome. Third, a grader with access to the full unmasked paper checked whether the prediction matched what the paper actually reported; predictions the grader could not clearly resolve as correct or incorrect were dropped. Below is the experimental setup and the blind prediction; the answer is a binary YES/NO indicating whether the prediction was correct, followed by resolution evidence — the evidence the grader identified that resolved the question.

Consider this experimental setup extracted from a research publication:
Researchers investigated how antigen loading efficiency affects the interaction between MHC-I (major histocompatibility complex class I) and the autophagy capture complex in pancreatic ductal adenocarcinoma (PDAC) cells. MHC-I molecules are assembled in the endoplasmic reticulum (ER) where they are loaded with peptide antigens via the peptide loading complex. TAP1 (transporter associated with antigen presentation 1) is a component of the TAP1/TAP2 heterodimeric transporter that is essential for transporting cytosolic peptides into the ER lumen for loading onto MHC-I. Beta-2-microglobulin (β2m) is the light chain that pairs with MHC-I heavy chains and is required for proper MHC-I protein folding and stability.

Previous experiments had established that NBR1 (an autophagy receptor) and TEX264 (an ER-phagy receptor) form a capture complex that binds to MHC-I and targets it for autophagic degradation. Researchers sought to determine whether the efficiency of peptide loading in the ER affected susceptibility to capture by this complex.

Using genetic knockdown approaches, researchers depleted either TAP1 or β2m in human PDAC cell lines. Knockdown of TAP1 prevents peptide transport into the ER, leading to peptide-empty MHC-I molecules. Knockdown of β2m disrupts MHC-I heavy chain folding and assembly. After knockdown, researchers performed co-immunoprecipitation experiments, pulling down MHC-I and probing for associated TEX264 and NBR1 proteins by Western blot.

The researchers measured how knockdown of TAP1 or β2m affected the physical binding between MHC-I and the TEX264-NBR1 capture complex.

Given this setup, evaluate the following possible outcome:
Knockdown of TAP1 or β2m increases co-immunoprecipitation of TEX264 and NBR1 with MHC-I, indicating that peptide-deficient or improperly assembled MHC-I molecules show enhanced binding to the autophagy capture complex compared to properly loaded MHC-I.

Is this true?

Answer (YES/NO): YES